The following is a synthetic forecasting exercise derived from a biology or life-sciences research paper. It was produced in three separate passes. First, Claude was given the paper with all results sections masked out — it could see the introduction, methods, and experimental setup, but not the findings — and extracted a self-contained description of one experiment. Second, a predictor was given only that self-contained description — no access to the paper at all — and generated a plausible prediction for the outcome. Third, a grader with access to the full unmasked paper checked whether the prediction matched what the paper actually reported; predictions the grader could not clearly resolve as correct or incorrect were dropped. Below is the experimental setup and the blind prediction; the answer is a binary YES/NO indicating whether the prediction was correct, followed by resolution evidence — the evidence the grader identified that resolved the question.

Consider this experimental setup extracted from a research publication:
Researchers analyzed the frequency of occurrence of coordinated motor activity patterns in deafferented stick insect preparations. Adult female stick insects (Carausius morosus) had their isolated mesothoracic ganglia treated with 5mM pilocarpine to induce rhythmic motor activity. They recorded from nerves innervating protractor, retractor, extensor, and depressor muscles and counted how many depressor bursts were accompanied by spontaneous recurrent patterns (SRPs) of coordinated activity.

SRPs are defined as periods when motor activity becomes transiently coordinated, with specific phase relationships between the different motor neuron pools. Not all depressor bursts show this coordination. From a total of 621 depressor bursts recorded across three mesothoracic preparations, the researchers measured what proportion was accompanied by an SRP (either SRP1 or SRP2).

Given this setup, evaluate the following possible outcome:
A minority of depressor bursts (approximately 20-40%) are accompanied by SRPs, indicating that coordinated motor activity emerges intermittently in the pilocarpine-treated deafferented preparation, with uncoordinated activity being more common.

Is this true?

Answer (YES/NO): NO